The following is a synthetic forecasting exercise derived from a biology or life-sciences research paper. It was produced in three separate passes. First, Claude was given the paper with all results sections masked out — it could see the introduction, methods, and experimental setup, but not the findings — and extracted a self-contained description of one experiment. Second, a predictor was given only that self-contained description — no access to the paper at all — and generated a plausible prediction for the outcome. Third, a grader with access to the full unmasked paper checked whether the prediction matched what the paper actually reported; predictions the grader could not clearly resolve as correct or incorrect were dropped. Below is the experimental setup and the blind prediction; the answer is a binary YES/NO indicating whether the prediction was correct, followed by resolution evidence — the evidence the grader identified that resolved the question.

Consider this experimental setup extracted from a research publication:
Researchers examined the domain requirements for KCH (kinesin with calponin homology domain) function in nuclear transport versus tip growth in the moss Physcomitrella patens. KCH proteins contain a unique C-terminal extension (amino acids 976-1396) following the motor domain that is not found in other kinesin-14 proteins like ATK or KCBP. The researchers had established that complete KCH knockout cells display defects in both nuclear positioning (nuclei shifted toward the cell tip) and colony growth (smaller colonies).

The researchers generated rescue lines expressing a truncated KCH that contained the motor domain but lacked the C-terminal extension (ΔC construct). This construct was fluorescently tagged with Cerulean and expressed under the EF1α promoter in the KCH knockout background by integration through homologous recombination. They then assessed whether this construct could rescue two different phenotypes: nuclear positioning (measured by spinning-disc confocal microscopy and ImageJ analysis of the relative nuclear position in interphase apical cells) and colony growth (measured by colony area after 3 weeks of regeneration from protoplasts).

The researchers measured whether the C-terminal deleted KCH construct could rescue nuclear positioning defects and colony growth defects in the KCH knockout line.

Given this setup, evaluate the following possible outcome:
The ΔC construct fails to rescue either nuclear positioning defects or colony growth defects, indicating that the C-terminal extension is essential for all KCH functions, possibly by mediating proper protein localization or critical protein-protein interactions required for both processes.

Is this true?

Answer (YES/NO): NO